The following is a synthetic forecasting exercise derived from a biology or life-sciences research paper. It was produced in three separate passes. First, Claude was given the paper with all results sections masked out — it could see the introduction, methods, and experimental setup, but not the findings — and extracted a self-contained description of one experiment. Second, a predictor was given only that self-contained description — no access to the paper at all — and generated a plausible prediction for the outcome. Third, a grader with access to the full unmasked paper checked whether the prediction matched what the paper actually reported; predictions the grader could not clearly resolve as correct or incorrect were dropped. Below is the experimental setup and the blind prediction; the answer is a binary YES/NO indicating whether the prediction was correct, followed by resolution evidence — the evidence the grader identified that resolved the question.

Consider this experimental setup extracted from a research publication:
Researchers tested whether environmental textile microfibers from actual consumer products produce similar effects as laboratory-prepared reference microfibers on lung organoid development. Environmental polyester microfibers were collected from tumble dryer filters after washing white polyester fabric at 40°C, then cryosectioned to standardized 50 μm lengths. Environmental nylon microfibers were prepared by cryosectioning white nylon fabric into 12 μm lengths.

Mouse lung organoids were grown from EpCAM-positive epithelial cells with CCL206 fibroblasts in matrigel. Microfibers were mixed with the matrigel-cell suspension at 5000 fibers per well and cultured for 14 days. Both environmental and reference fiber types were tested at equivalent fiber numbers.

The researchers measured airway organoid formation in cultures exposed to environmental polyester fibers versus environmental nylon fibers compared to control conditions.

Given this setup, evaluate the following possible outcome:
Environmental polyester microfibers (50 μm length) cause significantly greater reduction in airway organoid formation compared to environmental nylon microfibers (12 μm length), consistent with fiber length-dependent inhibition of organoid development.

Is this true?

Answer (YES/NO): NO